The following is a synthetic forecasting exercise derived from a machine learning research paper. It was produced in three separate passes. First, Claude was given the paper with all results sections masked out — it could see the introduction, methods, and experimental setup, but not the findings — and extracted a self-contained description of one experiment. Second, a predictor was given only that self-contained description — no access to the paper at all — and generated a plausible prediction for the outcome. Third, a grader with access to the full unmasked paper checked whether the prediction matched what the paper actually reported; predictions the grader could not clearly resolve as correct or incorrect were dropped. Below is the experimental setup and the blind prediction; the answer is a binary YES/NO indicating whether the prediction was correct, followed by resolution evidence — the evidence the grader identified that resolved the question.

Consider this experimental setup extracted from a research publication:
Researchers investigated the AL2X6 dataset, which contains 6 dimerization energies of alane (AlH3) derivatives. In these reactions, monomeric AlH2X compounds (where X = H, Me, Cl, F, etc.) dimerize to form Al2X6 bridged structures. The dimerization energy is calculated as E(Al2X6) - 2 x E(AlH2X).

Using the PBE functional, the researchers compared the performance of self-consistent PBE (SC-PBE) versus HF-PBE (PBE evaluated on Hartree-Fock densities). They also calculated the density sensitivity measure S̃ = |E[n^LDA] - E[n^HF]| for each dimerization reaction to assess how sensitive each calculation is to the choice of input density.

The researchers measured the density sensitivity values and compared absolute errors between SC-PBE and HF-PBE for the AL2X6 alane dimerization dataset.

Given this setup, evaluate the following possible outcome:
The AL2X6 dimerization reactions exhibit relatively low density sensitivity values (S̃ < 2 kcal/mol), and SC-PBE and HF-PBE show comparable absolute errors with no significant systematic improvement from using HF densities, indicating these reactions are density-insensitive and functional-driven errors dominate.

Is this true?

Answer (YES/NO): NO